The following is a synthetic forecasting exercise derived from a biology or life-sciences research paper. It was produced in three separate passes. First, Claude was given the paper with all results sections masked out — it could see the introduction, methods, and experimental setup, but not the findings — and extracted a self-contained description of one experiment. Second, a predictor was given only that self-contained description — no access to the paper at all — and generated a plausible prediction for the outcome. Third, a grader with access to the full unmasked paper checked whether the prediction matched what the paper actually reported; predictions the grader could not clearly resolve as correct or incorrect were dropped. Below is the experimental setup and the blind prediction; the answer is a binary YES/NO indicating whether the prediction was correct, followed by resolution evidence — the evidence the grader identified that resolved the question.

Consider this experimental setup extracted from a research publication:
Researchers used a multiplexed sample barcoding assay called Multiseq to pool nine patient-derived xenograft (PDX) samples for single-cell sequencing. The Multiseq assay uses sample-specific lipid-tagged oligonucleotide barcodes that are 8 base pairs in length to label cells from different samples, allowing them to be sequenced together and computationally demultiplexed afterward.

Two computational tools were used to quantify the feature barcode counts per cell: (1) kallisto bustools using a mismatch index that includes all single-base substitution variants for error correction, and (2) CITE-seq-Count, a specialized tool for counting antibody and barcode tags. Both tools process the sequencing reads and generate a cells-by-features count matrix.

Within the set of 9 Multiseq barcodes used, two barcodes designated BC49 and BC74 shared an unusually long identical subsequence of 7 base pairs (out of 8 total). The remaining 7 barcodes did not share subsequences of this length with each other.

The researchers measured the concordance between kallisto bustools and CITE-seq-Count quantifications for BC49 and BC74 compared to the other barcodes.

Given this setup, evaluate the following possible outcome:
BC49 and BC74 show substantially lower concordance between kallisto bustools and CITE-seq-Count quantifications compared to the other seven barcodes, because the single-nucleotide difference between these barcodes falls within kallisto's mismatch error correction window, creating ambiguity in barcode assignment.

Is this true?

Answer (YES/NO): NO